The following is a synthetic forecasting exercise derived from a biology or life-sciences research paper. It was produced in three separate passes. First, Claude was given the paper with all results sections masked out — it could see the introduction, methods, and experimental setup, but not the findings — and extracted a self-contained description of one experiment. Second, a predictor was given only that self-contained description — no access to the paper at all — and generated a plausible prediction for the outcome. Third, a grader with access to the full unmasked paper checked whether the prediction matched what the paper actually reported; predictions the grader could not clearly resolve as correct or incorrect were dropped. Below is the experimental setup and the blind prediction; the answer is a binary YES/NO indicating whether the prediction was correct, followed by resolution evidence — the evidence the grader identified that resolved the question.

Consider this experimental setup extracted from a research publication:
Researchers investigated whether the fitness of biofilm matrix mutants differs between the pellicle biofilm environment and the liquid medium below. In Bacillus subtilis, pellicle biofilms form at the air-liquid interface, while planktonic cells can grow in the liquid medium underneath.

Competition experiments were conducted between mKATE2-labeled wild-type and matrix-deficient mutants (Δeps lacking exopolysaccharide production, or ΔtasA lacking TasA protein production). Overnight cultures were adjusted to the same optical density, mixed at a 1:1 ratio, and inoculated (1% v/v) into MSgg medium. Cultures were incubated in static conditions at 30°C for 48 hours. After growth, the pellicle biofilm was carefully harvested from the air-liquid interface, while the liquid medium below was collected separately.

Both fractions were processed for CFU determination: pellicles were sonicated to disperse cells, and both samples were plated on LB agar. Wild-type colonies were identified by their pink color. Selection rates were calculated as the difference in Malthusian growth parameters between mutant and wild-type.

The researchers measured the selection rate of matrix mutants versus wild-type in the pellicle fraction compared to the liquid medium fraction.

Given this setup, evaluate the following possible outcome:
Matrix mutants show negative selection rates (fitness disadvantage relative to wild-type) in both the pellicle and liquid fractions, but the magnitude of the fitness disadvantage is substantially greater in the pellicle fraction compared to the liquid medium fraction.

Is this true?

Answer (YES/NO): NO